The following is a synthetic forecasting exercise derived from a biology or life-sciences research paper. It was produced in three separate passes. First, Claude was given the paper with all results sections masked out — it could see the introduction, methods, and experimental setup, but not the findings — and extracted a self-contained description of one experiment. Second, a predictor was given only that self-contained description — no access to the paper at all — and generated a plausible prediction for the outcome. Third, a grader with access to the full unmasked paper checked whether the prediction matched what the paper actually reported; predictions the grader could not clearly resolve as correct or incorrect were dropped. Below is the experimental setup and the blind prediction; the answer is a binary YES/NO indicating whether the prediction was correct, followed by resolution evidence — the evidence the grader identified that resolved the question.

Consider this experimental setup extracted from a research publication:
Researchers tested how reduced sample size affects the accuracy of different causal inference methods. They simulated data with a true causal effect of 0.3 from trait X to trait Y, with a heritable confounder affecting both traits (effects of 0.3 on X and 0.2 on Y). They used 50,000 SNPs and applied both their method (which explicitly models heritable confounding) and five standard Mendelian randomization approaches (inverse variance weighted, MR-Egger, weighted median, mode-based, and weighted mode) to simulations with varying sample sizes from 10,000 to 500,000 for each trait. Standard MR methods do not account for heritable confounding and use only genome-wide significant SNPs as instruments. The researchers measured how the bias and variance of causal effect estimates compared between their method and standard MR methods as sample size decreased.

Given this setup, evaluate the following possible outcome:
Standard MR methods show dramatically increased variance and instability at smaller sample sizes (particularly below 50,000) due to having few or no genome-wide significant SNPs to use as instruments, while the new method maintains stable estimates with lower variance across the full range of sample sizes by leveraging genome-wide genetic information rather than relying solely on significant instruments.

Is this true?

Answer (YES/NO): NO